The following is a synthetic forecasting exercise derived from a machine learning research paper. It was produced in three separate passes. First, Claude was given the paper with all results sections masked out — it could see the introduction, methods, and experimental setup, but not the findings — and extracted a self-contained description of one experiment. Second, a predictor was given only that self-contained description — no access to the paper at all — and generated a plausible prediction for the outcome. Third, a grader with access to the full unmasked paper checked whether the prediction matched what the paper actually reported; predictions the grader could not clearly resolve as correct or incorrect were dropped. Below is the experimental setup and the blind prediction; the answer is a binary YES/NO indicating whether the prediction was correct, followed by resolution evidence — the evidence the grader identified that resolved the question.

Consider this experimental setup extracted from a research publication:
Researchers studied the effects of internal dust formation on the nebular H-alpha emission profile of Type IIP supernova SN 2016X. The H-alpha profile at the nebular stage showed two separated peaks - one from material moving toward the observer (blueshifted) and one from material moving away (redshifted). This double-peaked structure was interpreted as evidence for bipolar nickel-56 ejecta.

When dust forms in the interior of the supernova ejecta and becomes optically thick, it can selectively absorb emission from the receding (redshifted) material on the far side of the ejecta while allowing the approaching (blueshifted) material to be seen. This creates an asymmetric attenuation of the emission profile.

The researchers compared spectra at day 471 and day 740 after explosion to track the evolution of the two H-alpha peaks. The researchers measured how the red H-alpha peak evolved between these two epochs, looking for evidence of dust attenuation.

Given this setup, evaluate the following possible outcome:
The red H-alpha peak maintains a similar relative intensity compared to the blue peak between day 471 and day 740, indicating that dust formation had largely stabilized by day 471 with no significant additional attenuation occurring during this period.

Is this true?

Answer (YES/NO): NO